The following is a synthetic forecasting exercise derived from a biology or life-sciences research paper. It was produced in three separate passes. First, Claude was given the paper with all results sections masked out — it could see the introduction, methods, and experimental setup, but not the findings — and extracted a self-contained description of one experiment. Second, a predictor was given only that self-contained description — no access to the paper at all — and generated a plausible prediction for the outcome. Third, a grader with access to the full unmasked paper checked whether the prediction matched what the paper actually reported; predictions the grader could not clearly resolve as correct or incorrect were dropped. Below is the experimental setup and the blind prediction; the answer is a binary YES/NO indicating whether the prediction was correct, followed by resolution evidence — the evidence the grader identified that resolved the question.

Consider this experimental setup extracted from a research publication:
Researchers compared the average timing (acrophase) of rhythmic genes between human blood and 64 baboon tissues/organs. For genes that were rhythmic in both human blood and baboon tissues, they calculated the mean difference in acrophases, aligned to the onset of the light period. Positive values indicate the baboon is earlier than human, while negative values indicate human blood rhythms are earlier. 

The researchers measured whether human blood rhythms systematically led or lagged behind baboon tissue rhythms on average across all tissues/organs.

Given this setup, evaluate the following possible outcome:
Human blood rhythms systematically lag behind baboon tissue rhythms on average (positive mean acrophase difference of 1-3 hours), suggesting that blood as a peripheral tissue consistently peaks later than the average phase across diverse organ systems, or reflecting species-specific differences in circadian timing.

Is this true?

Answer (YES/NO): NO